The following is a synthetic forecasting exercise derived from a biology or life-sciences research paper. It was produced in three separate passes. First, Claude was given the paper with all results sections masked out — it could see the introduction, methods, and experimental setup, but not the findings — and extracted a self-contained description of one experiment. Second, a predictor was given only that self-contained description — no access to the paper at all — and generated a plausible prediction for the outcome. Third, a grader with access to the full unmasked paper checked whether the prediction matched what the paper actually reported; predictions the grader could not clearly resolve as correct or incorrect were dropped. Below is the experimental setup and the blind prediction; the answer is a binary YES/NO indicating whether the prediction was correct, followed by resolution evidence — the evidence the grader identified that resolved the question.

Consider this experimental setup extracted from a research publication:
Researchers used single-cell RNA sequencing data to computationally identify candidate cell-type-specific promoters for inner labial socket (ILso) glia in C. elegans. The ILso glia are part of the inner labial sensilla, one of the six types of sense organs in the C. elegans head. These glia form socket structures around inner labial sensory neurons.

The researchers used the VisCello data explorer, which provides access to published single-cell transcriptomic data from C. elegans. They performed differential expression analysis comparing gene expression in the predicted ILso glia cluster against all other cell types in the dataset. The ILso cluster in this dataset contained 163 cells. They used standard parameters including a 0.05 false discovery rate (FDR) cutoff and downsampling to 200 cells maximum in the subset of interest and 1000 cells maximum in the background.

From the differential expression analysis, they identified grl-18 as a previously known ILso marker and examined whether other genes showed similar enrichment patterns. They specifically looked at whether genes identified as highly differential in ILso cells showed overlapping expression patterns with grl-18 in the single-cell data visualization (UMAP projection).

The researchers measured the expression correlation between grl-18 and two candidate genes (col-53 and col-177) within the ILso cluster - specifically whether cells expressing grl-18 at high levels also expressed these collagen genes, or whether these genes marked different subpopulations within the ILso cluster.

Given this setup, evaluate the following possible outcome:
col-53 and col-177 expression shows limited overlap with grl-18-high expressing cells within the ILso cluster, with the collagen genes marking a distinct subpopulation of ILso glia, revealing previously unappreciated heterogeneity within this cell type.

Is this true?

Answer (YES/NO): NO